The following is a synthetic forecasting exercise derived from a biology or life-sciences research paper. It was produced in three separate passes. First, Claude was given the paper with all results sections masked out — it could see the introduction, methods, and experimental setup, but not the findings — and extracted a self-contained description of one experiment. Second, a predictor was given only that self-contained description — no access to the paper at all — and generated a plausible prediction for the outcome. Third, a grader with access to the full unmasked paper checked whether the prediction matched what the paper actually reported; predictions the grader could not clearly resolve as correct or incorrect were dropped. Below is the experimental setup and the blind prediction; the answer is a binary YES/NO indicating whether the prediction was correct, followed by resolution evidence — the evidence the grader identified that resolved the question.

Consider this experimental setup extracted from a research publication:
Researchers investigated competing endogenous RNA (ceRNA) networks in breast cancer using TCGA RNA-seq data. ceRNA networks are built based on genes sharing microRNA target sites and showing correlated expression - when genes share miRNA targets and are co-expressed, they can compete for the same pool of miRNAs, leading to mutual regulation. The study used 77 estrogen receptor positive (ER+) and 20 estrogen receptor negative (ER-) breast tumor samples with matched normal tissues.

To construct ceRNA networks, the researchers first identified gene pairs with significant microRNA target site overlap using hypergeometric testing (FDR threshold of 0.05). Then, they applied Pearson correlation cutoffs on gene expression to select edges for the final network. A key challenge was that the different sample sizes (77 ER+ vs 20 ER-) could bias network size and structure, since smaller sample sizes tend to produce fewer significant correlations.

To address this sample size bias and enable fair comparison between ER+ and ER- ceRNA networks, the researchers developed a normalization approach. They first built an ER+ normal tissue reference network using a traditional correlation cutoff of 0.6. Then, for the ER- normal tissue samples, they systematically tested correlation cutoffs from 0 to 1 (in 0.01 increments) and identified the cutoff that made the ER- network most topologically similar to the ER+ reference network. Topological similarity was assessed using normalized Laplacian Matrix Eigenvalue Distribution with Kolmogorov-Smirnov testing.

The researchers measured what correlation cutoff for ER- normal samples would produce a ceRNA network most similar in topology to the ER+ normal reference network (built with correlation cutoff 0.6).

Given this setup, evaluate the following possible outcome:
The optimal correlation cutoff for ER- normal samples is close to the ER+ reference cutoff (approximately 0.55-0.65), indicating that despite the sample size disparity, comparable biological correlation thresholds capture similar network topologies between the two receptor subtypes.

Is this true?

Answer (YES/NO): NO